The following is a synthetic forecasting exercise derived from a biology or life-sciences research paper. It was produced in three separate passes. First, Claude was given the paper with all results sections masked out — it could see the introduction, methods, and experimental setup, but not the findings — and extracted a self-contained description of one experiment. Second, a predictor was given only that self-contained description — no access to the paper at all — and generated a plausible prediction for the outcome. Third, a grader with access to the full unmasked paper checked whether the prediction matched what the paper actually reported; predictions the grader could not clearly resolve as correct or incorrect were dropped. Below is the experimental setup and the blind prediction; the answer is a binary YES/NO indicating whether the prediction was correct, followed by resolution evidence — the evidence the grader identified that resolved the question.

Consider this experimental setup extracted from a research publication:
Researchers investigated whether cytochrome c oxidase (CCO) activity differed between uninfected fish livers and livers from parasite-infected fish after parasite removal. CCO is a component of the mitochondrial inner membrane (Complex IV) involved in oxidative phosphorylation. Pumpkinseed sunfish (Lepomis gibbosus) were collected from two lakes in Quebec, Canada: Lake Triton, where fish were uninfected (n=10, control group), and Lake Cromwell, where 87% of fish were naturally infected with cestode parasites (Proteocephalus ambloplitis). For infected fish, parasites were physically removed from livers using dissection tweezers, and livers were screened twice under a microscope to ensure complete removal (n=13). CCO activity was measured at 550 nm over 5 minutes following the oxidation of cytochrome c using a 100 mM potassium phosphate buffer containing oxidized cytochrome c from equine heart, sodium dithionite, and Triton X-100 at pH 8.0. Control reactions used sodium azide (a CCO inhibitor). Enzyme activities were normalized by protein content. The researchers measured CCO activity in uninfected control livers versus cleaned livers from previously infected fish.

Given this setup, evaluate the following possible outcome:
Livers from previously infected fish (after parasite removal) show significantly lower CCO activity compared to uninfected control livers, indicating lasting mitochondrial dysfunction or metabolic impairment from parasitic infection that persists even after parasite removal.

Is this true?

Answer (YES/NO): YES